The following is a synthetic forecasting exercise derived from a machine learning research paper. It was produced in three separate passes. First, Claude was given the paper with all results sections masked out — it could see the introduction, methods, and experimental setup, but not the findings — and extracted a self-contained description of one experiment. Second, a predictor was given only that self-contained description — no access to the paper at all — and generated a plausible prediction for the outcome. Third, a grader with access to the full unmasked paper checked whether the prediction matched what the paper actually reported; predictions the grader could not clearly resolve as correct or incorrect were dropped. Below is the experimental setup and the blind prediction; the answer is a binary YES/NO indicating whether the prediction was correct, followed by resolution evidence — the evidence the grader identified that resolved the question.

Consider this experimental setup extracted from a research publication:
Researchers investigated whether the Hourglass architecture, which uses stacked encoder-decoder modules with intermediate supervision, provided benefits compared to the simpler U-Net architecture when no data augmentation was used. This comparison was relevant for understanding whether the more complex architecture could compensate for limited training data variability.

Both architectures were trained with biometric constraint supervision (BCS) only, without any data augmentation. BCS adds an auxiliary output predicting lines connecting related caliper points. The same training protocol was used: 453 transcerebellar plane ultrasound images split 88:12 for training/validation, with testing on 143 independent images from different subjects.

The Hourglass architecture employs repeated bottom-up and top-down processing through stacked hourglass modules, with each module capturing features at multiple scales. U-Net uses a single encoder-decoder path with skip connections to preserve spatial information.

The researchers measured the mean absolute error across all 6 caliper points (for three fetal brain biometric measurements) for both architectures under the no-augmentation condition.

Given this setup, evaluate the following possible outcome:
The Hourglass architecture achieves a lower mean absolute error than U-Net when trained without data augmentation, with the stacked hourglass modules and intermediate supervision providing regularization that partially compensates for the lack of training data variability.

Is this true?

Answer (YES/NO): NO